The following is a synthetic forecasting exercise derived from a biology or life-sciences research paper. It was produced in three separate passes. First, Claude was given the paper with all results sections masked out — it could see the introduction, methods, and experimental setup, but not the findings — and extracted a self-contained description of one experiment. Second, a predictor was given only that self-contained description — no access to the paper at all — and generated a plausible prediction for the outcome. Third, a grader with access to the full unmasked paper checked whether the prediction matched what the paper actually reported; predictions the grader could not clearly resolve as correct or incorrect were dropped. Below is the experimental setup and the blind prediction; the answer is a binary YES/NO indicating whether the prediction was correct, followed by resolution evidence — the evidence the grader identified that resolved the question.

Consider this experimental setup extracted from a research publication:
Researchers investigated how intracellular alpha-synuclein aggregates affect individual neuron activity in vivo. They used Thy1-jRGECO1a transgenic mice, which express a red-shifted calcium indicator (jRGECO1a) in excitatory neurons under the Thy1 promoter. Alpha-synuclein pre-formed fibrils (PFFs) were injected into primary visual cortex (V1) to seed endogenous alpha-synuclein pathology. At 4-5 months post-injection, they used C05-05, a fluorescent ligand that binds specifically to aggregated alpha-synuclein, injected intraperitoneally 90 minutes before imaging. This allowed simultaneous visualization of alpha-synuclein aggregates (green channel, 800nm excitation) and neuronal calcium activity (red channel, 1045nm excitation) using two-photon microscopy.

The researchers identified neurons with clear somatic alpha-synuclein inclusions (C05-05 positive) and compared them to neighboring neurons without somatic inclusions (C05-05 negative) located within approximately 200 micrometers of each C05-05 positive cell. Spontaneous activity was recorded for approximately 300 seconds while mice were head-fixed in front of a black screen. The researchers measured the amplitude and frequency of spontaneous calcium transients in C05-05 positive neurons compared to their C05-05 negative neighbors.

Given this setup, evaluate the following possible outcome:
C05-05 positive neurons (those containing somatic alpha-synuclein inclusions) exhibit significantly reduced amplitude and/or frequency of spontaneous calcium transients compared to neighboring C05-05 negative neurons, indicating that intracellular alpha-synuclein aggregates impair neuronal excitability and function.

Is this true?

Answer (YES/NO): YES